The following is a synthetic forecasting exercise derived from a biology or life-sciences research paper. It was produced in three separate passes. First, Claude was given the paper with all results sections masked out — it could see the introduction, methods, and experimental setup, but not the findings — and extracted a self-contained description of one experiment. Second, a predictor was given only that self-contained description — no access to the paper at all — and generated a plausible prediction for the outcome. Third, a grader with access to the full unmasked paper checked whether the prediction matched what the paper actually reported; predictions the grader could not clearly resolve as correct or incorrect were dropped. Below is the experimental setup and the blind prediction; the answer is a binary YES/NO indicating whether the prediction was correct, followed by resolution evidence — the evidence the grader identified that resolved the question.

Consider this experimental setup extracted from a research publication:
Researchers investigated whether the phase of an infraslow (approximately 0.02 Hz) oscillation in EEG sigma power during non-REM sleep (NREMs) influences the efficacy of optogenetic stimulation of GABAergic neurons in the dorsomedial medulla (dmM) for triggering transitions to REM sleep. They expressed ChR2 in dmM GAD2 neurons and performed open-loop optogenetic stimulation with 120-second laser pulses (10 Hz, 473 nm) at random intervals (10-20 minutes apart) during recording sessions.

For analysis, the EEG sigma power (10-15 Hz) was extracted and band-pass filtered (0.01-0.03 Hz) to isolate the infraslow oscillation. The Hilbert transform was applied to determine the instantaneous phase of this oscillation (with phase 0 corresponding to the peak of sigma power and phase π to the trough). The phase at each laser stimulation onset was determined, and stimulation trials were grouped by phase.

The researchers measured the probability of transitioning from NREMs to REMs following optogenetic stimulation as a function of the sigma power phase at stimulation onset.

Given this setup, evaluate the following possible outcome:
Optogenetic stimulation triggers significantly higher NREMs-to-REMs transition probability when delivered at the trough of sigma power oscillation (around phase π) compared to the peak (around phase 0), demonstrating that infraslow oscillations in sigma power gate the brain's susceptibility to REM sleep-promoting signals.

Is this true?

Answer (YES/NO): NO